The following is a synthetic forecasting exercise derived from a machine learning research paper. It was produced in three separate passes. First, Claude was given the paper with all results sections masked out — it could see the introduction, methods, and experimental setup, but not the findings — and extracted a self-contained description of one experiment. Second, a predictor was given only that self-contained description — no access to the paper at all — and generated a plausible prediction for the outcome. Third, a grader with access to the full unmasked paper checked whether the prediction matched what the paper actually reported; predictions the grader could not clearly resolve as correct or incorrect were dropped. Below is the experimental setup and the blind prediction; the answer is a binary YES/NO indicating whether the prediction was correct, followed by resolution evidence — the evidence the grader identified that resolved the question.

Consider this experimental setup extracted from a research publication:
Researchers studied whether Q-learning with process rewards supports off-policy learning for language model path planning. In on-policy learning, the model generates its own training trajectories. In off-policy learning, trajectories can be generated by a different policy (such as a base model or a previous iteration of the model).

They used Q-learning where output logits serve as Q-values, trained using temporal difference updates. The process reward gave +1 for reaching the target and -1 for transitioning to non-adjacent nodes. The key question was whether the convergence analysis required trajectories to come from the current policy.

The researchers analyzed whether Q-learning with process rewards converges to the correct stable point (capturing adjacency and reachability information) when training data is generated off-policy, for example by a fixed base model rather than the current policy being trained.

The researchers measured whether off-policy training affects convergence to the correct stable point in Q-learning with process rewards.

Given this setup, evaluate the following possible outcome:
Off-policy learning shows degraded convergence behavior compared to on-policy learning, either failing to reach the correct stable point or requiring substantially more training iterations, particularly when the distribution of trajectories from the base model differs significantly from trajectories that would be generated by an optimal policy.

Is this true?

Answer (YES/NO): NO